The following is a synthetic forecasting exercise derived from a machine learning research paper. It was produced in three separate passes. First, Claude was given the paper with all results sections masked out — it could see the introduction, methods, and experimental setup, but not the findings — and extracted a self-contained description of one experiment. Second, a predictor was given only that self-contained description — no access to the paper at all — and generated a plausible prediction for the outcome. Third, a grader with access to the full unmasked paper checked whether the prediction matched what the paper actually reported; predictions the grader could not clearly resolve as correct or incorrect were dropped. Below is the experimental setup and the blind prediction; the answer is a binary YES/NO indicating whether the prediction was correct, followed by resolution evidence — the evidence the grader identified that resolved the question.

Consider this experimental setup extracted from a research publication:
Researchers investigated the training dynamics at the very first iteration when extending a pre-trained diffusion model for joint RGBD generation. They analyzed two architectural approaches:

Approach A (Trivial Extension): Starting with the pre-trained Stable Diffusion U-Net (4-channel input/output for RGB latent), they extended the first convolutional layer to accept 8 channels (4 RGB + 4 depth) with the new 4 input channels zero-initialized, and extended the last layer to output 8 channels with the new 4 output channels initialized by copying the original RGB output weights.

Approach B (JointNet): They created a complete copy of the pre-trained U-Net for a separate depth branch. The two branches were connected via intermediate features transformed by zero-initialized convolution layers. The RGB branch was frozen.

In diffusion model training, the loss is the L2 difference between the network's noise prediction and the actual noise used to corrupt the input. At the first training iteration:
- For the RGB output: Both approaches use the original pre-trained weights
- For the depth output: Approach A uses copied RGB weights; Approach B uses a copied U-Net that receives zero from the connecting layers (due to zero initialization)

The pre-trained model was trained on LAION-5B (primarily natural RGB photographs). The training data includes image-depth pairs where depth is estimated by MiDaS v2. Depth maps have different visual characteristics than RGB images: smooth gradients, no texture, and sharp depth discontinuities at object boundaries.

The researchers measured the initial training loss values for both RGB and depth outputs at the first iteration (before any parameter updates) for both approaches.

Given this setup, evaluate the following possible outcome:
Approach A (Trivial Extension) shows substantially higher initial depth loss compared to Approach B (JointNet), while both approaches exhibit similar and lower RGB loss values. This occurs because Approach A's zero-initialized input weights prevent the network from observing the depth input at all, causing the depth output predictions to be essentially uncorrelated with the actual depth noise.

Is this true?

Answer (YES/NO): NO